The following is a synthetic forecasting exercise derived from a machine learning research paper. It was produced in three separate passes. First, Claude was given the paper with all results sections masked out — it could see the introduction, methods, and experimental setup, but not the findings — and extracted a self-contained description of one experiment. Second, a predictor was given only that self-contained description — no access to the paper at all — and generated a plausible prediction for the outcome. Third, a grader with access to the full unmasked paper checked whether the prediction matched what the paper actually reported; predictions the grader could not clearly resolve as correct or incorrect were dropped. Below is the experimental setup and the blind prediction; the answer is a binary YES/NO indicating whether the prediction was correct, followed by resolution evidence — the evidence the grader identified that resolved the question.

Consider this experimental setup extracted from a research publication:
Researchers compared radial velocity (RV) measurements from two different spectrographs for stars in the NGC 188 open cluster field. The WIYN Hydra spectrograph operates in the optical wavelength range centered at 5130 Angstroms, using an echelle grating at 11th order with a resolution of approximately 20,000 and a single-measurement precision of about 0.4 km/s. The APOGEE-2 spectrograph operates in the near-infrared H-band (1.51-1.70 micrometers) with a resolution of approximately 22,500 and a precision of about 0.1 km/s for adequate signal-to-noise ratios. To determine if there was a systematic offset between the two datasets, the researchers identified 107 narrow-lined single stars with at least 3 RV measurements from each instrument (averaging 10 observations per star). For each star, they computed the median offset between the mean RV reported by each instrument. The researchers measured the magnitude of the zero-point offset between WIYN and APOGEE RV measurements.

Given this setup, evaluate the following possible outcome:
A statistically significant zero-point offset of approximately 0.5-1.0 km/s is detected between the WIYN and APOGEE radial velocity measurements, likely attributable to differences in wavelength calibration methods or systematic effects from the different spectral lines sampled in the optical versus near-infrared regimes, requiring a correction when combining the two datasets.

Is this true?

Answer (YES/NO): YES